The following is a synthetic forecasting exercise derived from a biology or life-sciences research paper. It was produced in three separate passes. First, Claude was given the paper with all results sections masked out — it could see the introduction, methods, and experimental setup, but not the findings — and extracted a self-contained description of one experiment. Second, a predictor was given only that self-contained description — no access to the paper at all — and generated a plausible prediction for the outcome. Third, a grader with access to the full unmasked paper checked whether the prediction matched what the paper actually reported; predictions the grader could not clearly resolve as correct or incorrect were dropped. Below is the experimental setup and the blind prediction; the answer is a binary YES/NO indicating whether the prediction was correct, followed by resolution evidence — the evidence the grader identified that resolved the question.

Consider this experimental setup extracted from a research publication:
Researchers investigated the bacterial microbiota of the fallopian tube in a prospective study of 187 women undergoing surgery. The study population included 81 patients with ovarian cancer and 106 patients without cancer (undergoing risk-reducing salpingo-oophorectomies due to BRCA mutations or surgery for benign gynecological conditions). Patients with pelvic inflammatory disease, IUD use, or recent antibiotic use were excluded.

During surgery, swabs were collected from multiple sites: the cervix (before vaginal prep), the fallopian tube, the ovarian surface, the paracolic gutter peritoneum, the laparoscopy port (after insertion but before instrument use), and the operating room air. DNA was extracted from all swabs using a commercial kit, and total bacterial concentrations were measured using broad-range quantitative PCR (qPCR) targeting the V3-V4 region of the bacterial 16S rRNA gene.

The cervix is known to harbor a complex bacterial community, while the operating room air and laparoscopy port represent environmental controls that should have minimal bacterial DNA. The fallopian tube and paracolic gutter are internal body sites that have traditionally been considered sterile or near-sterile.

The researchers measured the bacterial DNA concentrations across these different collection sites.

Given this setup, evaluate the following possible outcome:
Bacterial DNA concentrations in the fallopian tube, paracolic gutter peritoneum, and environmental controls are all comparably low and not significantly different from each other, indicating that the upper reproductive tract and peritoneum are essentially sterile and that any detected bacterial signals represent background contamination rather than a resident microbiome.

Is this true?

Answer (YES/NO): NO